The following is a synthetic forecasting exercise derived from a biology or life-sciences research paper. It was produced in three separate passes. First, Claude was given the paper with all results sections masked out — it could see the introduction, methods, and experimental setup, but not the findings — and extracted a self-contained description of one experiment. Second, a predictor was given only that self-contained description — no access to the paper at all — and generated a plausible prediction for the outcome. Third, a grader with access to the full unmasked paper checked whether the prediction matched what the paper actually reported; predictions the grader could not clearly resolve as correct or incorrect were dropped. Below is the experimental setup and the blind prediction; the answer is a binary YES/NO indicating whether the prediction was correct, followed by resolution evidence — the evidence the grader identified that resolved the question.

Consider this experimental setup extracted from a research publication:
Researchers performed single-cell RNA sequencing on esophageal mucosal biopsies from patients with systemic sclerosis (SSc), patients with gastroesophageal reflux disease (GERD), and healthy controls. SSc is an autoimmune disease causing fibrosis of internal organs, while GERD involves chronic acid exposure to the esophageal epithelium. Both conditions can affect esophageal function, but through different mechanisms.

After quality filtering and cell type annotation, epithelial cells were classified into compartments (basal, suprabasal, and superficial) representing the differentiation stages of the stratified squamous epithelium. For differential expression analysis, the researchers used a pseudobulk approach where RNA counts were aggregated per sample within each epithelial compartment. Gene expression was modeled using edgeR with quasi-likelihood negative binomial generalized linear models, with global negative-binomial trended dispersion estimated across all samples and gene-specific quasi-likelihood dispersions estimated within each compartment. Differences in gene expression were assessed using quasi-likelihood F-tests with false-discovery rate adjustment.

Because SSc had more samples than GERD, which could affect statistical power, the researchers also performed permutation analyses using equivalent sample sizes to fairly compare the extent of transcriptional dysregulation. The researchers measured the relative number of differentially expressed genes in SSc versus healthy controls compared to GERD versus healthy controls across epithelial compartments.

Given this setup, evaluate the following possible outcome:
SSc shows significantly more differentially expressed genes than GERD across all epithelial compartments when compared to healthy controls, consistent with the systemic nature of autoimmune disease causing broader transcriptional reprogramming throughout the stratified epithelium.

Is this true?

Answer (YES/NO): NO